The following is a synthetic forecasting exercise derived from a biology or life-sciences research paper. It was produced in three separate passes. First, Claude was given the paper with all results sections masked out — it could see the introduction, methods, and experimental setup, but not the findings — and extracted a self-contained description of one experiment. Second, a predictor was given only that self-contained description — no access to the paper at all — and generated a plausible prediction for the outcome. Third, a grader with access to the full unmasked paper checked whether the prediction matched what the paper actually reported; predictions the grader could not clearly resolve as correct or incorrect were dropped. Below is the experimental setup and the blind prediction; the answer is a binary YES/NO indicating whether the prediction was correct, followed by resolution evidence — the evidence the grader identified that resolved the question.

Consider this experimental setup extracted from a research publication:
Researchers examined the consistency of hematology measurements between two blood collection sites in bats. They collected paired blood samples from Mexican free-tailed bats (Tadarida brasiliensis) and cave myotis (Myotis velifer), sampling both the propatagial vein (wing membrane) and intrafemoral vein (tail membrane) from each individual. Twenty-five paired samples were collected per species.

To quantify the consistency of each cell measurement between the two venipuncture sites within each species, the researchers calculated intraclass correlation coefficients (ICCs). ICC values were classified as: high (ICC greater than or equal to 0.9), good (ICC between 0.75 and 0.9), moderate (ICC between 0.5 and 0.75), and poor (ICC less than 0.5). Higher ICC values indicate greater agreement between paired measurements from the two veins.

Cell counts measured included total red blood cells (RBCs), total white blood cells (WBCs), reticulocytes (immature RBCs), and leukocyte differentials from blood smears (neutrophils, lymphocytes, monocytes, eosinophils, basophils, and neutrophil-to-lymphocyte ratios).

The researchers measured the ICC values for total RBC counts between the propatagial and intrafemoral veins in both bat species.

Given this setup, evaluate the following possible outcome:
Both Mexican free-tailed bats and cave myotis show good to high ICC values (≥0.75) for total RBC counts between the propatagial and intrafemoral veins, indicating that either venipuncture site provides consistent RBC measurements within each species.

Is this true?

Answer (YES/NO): NO